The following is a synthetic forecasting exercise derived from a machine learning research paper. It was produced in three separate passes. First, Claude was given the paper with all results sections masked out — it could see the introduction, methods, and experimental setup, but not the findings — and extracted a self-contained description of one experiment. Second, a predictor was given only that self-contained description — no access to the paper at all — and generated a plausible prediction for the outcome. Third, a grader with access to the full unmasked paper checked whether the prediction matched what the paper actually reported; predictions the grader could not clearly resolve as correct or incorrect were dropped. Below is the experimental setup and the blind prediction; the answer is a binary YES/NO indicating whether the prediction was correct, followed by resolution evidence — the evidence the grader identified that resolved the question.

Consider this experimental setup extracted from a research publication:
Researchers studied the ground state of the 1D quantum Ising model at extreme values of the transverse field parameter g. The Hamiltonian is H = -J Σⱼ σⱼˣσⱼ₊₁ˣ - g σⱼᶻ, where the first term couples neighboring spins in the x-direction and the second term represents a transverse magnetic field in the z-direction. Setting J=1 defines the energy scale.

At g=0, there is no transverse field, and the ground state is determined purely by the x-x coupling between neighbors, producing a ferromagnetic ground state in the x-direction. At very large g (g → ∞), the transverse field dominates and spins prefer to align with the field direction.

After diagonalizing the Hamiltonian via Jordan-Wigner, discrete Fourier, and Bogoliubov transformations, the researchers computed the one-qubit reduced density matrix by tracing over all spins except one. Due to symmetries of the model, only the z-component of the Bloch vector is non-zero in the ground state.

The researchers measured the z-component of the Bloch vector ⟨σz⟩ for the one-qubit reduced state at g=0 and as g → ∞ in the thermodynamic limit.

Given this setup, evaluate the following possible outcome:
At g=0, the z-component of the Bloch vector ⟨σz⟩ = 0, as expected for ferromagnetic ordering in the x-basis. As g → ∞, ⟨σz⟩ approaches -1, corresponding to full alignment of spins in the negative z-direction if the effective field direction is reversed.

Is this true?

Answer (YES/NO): NO